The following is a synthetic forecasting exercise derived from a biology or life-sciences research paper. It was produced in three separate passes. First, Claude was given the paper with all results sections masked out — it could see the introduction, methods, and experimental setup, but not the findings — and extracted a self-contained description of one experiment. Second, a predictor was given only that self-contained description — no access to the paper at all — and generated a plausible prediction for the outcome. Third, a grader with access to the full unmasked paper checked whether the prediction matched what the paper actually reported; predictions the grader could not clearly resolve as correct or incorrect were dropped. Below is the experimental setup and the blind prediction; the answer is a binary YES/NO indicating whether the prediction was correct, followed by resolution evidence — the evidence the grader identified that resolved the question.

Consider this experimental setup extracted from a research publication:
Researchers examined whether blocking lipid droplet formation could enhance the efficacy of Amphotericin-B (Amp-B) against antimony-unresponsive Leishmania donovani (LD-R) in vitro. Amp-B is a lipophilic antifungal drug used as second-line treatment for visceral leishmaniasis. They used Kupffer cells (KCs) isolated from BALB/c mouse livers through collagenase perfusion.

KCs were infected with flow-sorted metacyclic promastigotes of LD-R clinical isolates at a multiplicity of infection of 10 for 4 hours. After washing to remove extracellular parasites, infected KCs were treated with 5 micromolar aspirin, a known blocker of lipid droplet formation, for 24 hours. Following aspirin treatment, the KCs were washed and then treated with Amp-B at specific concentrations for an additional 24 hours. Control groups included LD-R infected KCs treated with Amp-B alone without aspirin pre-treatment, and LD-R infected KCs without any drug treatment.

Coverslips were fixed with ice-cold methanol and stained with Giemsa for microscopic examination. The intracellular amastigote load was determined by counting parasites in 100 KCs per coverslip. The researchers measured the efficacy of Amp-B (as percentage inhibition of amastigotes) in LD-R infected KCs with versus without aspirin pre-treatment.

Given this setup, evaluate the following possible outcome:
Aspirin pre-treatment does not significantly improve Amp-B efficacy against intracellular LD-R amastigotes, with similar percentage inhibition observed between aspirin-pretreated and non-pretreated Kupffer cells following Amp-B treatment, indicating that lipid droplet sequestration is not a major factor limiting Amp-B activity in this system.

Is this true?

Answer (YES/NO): NO